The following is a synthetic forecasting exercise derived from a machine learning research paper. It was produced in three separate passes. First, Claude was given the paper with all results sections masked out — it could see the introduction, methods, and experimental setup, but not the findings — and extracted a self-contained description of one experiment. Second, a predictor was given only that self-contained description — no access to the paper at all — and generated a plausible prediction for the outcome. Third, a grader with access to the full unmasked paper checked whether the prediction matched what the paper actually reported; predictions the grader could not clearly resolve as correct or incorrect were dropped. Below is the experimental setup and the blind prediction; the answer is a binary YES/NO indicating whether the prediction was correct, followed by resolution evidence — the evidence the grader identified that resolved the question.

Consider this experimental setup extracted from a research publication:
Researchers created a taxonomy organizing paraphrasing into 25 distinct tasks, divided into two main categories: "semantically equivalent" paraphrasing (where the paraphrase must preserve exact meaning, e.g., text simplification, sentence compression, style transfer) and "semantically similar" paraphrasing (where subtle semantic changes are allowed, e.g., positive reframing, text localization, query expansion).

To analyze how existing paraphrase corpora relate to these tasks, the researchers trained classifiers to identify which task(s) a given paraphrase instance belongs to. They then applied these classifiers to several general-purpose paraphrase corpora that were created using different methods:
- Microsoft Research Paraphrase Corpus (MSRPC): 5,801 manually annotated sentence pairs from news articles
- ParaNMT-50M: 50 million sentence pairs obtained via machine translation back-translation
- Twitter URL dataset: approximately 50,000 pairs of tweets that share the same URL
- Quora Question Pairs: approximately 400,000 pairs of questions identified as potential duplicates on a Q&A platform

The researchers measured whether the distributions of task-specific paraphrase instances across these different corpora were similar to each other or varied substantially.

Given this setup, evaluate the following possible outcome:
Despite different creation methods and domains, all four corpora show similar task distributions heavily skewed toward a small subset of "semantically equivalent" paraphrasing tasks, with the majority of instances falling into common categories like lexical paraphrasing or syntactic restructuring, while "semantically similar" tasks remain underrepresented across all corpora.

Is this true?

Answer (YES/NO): NO